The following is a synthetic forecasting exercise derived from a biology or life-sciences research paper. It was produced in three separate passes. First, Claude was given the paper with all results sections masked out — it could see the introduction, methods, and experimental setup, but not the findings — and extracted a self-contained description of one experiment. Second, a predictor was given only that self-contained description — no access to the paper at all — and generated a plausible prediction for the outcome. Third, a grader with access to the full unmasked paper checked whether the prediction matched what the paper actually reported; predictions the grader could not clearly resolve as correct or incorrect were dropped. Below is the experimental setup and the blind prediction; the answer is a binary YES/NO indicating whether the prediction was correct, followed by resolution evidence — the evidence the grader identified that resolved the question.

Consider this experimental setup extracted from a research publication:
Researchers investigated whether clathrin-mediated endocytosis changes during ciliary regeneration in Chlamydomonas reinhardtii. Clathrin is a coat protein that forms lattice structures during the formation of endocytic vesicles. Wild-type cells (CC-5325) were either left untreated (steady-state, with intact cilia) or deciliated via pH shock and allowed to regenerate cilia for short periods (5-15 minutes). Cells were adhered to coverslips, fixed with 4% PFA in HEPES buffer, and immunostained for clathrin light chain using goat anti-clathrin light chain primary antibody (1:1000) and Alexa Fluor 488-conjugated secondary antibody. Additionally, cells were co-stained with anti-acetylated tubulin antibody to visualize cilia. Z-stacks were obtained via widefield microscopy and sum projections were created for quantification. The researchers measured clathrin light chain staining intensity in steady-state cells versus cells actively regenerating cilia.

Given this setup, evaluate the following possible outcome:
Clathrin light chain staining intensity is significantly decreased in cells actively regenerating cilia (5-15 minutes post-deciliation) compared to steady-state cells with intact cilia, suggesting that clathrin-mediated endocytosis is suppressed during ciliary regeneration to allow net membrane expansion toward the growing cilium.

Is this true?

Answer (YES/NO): NO